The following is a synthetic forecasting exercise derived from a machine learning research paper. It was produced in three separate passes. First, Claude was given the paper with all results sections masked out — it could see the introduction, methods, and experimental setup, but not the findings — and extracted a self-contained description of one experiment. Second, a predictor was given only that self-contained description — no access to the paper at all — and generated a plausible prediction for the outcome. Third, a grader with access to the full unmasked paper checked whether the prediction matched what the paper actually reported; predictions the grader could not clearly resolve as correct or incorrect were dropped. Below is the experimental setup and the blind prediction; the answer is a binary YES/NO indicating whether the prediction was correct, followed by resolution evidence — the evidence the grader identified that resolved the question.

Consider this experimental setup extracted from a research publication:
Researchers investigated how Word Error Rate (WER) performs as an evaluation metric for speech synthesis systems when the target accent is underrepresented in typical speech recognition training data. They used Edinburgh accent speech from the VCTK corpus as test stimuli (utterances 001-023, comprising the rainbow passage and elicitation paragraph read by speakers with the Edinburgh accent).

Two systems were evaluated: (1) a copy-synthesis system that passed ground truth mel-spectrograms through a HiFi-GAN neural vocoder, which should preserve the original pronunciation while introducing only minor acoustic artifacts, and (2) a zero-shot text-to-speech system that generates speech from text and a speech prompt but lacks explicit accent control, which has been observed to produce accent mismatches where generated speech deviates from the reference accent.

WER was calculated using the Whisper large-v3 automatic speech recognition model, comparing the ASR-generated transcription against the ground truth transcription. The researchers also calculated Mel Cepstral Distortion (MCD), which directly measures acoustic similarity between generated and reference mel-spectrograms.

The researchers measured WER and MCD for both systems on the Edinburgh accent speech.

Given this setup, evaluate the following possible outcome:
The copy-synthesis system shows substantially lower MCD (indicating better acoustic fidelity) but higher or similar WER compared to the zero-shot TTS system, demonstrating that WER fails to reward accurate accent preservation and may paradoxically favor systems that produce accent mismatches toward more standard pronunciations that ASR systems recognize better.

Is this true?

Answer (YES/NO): YES